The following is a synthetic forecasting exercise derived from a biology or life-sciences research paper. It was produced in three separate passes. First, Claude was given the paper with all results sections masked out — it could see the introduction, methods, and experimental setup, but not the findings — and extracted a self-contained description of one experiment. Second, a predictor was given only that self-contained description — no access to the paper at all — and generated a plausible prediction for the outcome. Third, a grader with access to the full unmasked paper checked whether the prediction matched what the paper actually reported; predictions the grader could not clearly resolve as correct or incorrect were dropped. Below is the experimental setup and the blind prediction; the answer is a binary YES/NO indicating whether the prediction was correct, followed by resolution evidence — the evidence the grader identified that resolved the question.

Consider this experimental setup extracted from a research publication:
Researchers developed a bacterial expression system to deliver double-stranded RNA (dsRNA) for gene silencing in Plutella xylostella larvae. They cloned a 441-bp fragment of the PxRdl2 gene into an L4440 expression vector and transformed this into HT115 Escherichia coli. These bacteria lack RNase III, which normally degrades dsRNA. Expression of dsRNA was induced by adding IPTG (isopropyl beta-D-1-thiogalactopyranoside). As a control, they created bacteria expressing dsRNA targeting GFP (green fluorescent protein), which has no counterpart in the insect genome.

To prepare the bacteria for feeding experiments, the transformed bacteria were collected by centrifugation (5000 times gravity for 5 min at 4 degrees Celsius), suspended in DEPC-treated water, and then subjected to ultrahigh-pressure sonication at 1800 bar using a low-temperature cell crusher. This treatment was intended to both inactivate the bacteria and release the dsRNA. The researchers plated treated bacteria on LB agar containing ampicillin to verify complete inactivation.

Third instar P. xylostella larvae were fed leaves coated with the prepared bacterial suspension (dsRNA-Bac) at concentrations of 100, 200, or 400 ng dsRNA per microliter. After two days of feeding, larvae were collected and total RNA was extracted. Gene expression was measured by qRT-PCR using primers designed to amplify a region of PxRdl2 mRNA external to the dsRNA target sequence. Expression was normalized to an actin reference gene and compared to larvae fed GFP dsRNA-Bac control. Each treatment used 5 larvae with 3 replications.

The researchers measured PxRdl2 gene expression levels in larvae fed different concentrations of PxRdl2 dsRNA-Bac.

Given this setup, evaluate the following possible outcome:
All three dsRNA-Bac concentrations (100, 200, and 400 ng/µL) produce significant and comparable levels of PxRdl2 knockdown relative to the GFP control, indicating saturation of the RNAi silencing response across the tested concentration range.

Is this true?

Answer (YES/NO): NO